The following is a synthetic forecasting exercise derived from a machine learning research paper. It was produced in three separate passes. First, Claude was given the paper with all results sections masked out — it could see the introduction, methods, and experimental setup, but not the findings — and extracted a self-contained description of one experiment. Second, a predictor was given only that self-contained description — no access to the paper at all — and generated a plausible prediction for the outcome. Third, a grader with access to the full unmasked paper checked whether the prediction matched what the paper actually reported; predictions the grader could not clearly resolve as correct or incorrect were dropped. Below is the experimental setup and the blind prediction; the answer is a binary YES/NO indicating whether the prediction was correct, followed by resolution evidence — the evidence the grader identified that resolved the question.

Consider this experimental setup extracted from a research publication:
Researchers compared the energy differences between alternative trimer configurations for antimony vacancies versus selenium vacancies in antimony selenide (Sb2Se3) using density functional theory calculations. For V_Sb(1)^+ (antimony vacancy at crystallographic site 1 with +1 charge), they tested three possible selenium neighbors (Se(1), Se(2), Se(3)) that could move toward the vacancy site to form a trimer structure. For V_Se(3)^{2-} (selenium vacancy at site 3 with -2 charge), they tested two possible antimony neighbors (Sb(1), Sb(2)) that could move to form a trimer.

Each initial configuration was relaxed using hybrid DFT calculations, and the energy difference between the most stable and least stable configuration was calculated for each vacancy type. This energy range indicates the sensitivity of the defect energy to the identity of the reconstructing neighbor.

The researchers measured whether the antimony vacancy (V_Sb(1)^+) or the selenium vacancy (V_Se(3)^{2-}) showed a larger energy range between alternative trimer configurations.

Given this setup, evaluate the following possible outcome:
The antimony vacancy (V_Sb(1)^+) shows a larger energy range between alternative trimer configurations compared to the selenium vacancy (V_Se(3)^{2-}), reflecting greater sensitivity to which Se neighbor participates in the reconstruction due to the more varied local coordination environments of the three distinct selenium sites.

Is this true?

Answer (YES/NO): YES